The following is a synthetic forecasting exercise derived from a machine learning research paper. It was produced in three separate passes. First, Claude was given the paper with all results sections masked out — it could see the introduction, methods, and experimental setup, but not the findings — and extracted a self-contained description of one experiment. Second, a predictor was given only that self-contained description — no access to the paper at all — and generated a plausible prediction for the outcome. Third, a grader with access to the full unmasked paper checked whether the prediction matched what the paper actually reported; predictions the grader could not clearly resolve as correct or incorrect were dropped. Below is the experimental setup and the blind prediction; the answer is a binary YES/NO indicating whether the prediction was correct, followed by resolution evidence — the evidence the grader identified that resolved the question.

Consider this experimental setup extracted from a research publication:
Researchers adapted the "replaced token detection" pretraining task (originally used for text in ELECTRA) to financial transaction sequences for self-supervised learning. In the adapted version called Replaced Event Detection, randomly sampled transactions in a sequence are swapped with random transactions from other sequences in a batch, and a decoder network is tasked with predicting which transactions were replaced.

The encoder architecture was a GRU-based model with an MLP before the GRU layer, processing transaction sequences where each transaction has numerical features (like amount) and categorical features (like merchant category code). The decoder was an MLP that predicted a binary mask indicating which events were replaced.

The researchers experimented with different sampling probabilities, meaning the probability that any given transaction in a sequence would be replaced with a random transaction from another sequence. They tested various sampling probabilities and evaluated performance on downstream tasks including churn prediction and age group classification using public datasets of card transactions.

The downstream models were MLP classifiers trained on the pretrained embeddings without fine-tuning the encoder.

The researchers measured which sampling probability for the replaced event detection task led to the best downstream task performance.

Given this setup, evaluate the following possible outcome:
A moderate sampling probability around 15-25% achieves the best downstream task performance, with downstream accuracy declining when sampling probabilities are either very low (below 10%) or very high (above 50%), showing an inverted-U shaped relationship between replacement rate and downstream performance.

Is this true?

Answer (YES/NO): NO